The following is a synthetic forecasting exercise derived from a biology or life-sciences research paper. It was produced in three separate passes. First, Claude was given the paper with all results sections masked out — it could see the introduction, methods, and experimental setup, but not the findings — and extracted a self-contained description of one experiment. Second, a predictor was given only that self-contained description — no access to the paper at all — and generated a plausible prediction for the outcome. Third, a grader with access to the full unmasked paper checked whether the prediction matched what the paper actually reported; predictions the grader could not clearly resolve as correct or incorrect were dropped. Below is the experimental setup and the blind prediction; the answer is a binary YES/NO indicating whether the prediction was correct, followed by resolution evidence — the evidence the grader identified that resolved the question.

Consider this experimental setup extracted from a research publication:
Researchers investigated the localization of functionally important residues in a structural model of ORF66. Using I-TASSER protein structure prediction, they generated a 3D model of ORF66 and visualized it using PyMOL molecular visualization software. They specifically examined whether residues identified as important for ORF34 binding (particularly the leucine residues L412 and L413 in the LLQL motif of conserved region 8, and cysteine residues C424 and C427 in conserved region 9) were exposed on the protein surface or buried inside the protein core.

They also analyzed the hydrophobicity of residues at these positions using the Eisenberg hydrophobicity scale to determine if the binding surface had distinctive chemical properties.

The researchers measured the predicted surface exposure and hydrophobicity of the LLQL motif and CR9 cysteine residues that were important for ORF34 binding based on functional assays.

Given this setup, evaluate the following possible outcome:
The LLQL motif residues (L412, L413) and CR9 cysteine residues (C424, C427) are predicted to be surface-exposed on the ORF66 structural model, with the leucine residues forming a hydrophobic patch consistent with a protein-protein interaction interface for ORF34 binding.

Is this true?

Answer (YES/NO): YES